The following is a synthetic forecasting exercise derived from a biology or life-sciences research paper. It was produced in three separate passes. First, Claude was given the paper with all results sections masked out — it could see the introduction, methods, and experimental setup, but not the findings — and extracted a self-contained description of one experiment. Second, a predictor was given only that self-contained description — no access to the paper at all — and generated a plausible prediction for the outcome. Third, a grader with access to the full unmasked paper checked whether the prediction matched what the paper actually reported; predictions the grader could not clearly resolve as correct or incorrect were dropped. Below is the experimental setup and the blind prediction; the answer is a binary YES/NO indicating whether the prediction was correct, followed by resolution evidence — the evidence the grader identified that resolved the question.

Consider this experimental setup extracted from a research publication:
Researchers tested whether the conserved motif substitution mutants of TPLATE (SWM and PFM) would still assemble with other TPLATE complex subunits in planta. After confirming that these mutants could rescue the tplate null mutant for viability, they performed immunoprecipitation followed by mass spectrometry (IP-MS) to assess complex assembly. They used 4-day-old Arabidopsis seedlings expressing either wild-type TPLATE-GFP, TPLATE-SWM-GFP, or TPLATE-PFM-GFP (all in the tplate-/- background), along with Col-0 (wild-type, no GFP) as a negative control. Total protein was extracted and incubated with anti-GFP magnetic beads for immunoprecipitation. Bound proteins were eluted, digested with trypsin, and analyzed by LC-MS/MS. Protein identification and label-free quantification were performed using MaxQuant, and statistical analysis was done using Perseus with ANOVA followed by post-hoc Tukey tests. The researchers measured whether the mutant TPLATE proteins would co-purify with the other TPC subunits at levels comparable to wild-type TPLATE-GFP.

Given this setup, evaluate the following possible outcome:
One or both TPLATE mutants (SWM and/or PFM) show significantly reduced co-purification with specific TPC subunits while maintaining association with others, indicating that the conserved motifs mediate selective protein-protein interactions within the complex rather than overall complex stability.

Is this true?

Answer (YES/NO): NO